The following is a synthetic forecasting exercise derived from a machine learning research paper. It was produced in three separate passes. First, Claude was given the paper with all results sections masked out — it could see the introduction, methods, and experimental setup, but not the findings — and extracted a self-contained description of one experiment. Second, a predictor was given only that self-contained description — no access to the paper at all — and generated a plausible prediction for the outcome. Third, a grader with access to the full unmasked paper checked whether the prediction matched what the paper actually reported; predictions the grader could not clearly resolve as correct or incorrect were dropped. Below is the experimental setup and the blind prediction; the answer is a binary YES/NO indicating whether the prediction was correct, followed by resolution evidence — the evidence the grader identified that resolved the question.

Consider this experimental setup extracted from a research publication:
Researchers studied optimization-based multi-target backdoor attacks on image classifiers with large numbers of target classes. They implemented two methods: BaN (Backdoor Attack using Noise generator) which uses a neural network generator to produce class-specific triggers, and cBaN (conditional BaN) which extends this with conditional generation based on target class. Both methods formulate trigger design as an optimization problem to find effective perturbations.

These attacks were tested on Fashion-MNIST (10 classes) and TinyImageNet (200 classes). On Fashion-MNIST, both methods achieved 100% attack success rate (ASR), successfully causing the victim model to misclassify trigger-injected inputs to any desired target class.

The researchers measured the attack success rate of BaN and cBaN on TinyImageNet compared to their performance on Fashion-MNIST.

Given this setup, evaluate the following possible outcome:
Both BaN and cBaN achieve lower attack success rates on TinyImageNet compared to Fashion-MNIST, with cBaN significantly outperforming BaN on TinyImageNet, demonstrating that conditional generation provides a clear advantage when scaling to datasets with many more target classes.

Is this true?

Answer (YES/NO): NO